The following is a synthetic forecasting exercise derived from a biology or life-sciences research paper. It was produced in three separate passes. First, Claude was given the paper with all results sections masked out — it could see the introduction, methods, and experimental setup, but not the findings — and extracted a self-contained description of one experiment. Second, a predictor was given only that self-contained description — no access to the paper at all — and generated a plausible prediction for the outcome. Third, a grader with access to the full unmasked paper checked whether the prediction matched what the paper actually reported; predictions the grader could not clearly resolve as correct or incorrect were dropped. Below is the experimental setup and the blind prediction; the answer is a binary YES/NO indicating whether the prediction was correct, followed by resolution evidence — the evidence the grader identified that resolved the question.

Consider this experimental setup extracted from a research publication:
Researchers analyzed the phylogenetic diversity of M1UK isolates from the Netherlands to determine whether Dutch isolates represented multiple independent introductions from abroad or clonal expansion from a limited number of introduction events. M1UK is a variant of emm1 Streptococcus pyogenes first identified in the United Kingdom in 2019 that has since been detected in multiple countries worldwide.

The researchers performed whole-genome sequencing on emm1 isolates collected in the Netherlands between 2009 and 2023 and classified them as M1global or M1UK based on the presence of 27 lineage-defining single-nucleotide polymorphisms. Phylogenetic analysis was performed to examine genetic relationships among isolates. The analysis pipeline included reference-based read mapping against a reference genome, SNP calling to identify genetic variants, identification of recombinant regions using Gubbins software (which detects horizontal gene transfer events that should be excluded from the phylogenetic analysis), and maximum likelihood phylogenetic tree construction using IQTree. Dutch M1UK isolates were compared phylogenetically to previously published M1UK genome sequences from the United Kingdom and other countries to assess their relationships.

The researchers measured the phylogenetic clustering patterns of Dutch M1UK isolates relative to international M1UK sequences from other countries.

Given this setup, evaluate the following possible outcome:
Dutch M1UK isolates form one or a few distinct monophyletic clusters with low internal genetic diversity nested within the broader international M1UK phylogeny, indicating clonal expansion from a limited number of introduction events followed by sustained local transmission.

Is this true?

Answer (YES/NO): YES